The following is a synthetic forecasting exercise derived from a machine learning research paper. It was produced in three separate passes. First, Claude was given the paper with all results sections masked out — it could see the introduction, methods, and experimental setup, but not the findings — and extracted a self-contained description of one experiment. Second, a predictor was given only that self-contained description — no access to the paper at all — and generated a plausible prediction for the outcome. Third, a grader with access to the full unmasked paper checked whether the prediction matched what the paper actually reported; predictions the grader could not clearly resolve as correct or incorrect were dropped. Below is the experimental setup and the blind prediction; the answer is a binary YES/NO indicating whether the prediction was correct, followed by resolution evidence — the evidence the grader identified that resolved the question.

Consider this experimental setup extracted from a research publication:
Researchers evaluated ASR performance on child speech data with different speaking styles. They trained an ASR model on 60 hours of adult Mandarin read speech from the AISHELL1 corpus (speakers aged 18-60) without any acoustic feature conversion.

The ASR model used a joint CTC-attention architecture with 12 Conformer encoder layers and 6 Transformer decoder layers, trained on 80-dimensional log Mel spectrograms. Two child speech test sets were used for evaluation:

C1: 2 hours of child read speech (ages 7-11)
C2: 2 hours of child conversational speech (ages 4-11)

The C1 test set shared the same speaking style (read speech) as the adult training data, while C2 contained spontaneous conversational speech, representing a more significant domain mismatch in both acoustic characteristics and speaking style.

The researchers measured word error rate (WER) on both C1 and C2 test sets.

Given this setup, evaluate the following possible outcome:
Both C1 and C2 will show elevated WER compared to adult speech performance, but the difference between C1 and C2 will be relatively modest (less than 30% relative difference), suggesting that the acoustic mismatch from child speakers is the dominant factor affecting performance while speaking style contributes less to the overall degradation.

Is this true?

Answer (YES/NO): NO